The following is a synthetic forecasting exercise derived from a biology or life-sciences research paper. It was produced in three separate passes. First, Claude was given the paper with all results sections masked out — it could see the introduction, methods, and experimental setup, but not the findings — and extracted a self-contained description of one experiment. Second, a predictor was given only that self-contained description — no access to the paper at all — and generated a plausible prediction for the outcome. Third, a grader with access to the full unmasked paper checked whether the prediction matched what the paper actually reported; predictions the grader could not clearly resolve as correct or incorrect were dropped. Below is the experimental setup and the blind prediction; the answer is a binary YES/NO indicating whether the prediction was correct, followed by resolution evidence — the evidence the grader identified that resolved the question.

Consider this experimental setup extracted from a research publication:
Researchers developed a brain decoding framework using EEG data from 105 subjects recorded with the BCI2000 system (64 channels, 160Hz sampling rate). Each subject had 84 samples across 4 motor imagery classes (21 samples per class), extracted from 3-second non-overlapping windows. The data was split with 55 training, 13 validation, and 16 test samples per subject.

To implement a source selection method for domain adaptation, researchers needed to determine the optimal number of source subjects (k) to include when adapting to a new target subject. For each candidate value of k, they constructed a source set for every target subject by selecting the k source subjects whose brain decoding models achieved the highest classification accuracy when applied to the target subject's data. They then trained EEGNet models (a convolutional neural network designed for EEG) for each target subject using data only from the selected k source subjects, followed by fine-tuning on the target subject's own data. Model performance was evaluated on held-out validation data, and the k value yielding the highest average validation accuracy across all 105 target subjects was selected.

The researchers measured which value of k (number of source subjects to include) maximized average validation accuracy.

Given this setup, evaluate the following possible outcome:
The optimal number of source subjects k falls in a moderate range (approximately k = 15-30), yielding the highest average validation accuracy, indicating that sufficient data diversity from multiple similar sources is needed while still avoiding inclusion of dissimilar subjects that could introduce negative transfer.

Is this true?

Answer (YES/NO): YES